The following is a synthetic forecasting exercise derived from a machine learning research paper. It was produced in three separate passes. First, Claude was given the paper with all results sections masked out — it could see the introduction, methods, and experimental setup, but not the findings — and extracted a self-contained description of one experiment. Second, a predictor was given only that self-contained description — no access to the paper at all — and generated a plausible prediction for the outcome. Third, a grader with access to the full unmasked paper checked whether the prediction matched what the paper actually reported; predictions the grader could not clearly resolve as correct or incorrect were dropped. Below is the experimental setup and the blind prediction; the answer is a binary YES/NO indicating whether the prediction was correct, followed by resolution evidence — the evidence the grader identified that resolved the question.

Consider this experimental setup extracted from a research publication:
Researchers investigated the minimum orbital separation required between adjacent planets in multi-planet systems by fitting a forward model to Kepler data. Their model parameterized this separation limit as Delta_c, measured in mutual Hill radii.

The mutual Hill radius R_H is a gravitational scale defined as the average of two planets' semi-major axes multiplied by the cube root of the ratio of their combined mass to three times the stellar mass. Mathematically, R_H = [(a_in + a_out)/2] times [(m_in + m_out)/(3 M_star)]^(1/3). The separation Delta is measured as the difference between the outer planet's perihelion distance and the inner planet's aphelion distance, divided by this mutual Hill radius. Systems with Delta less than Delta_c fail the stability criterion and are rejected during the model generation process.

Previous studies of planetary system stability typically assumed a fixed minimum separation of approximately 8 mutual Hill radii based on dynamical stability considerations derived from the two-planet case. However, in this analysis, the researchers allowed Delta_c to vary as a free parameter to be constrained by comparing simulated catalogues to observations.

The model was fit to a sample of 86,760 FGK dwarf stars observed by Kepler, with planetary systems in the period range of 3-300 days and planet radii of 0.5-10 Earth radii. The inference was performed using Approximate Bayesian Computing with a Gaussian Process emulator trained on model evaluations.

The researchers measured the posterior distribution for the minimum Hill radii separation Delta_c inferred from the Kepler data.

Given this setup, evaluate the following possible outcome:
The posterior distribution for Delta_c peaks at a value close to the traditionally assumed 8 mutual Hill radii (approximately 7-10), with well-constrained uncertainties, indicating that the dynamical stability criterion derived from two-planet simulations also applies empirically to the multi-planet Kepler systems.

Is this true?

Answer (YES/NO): YES